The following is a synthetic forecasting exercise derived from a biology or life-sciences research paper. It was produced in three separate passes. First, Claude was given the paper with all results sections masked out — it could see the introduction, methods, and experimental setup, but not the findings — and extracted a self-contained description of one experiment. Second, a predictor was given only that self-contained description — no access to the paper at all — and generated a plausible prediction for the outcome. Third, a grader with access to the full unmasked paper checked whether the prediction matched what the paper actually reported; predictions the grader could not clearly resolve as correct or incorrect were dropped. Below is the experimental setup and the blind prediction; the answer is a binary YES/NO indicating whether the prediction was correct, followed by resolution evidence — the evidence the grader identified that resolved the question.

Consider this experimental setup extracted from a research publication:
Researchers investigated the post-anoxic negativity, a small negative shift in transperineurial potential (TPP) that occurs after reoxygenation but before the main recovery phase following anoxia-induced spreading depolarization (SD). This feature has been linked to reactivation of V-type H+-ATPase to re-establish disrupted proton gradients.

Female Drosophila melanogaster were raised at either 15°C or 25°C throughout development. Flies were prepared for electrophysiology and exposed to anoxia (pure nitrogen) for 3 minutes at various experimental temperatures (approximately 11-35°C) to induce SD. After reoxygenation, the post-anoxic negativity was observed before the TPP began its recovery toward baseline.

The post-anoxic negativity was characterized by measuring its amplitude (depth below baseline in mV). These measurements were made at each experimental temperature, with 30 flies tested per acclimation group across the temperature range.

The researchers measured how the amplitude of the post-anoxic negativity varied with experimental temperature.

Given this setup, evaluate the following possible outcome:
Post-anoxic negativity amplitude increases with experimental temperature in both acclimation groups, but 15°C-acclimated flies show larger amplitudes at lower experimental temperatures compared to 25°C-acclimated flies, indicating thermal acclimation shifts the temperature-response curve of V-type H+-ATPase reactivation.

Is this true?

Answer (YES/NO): NO